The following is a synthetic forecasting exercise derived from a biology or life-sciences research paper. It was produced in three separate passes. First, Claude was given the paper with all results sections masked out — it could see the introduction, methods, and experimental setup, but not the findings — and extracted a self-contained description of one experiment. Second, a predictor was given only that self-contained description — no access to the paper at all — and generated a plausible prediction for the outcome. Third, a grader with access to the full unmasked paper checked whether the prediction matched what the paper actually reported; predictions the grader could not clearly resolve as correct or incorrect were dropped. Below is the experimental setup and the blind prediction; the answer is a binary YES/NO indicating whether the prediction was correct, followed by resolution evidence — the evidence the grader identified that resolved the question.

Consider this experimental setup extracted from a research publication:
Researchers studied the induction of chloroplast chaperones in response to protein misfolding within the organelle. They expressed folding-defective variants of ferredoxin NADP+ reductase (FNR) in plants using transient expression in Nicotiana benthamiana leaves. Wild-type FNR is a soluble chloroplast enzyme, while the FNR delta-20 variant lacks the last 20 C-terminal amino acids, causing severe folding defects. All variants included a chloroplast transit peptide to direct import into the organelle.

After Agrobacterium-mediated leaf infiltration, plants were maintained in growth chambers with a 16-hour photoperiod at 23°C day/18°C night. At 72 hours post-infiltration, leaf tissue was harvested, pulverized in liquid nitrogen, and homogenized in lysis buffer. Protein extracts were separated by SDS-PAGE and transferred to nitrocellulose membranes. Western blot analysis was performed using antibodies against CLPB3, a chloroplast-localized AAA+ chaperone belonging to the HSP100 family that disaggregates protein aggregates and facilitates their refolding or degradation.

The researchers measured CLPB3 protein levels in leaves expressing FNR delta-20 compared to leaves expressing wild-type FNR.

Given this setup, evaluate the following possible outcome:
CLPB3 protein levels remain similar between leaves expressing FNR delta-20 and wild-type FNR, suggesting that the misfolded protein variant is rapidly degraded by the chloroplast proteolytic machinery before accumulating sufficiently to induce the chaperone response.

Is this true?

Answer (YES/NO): NO